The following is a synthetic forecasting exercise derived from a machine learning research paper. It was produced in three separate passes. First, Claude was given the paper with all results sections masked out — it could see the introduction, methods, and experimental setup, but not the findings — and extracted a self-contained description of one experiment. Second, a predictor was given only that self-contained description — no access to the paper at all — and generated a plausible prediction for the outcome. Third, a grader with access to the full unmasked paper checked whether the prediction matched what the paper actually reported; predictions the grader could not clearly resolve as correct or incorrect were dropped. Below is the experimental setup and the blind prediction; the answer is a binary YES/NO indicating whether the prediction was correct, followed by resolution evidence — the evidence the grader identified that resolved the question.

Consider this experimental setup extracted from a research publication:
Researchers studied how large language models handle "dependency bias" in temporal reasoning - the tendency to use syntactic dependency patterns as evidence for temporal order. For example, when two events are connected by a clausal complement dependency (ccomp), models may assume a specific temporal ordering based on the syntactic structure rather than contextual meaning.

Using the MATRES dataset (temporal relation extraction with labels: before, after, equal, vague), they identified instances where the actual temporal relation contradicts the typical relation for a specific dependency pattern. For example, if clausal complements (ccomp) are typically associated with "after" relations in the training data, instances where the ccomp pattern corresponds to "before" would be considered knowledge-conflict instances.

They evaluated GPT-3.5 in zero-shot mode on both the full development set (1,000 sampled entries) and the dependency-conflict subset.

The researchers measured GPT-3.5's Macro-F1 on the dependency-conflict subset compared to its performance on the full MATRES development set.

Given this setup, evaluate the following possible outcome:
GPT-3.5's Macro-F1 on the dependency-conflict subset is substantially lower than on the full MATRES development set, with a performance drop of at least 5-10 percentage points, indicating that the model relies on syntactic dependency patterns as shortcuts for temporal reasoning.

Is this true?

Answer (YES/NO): YES